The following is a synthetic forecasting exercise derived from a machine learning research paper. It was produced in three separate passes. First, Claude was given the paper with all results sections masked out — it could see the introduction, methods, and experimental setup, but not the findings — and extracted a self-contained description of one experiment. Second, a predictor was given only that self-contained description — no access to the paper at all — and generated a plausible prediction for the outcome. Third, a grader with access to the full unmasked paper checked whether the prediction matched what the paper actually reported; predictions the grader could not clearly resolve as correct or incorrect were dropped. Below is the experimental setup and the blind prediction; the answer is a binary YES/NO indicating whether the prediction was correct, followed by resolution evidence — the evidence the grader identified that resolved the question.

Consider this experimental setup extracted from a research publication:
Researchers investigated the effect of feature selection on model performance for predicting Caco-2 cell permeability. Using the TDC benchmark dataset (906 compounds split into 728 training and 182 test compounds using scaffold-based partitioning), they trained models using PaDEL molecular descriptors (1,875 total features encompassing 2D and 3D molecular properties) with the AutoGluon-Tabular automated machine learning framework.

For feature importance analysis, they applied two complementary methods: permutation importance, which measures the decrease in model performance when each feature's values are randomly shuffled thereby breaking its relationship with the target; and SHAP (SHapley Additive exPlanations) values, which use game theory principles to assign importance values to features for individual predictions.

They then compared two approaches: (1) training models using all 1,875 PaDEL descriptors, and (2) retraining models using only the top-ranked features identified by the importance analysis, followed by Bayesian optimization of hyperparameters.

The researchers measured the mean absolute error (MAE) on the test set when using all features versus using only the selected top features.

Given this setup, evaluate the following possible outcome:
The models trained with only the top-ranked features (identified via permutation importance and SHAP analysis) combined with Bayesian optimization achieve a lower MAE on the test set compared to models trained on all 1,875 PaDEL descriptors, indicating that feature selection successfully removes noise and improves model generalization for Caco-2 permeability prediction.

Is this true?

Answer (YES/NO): YES